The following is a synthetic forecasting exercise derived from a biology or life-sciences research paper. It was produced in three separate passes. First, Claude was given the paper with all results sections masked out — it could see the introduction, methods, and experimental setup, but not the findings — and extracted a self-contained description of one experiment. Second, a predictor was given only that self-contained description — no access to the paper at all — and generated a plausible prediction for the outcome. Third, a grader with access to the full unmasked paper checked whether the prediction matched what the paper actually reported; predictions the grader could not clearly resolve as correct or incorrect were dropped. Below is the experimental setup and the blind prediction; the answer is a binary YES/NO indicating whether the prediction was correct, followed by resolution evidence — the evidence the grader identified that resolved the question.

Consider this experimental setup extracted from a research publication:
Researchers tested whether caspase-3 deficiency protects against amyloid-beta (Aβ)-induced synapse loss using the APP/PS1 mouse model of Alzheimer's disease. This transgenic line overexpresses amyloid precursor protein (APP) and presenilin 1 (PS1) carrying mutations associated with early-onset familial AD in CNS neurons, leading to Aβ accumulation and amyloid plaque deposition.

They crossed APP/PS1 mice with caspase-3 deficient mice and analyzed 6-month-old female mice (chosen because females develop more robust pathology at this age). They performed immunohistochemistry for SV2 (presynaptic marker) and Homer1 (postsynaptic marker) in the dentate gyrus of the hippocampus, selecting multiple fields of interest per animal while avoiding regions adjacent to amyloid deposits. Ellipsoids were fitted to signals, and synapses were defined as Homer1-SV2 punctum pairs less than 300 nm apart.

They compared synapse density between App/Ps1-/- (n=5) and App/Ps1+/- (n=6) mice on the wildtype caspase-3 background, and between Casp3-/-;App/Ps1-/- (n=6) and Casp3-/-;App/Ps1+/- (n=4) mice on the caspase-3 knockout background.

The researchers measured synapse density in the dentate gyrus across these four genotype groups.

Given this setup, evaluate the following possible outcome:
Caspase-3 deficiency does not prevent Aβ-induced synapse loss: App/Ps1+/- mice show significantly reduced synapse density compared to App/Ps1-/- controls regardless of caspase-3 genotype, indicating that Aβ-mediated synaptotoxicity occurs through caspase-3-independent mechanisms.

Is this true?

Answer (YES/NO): NO